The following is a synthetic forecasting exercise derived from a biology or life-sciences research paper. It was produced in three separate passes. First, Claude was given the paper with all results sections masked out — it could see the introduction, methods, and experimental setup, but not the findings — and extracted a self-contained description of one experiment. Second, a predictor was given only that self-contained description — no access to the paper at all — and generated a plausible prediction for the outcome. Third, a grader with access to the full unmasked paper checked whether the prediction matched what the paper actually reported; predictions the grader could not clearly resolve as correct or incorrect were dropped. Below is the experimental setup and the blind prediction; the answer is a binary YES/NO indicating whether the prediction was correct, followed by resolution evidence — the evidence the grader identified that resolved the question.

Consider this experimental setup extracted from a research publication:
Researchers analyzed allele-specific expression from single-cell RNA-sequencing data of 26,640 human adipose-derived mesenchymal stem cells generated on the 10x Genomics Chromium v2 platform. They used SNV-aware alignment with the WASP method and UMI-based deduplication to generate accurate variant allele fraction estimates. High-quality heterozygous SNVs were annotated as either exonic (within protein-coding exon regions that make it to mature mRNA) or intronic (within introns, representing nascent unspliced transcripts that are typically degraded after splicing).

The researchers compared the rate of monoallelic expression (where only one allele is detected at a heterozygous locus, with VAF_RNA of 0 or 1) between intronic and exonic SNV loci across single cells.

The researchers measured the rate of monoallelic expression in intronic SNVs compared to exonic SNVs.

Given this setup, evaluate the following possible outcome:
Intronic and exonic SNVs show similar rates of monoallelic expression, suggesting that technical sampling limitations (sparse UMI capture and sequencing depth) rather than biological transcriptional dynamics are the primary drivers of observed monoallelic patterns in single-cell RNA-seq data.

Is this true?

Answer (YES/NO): NO